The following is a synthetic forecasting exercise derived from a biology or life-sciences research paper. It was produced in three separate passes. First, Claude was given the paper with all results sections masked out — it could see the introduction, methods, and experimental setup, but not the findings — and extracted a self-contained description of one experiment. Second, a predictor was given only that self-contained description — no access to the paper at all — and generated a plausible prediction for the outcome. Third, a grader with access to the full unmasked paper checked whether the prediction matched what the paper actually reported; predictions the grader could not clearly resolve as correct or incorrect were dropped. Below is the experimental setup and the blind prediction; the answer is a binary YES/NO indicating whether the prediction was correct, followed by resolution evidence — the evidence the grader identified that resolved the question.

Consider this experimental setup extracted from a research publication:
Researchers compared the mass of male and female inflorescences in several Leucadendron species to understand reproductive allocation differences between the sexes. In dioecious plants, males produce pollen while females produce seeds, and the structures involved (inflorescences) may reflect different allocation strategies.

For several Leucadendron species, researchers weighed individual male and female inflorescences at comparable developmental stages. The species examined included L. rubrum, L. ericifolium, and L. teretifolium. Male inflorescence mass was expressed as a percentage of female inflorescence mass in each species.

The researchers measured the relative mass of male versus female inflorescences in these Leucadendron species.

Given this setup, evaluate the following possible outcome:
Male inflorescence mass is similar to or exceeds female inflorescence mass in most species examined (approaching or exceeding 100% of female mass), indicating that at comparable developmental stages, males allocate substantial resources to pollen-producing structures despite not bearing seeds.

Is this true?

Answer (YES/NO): NO